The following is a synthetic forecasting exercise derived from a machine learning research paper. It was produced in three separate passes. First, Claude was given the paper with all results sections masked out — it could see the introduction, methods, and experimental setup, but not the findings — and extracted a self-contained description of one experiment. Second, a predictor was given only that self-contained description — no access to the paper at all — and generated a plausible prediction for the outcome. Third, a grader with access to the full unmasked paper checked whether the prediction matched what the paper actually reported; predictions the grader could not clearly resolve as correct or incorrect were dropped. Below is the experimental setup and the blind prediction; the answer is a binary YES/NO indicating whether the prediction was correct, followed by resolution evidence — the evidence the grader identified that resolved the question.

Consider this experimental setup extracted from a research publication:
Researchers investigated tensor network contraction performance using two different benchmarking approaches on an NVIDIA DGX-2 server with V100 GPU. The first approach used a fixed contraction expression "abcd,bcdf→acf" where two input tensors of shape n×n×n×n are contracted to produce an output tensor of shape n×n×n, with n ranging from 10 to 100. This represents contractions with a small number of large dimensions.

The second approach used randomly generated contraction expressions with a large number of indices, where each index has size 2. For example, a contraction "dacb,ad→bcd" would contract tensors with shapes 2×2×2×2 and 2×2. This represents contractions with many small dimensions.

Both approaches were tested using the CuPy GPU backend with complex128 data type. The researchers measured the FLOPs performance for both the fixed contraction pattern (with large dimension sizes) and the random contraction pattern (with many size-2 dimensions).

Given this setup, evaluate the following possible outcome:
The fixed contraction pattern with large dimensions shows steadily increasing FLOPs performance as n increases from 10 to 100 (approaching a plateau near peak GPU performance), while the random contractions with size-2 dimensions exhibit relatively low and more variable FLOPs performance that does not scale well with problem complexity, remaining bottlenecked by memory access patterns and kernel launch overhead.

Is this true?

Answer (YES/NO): NO